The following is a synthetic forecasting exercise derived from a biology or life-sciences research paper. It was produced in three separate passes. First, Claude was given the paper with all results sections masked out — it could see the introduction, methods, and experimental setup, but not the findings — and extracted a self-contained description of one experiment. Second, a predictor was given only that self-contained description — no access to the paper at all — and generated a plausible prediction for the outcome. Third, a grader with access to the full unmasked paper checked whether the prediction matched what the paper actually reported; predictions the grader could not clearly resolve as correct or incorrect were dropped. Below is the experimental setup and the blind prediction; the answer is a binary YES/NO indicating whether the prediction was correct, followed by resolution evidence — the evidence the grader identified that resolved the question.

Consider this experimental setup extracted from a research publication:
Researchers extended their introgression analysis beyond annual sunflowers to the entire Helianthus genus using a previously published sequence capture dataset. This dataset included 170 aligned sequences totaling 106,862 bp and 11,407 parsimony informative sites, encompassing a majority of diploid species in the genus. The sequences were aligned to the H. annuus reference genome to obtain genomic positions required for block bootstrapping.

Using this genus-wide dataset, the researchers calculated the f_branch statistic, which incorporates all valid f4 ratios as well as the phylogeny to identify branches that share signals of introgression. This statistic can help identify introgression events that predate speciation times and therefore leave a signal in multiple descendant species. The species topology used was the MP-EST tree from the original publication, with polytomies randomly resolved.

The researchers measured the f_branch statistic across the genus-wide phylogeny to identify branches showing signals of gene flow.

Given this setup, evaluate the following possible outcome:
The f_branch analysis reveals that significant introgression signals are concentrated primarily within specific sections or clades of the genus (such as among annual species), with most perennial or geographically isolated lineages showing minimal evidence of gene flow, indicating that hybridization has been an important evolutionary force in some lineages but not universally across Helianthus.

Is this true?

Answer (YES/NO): NO